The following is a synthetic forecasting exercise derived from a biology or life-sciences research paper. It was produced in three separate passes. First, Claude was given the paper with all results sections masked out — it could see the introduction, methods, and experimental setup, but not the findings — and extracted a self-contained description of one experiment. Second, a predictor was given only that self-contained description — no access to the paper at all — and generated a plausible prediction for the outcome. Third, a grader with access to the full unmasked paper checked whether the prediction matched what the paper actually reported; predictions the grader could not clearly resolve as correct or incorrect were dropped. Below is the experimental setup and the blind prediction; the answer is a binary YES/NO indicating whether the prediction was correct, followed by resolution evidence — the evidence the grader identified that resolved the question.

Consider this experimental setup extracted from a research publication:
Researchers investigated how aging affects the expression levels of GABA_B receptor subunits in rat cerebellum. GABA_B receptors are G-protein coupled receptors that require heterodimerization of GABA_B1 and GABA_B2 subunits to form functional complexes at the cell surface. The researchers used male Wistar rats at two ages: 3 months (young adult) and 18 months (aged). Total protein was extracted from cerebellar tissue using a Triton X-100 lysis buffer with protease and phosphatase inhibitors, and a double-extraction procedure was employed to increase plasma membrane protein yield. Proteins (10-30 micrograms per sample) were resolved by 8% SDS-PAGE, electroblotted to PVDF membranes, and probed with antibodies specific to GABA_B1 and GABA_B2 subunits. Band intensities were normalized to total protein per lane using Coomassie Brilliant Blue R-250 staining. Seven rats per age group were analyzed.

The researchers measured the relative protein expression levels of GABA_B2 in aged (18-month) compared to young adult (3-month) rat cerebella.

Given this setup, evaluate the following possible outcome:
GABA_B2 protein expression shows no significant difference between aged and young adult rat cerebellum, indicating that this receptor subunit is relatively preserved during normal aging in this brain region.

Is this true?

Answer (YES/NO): NO